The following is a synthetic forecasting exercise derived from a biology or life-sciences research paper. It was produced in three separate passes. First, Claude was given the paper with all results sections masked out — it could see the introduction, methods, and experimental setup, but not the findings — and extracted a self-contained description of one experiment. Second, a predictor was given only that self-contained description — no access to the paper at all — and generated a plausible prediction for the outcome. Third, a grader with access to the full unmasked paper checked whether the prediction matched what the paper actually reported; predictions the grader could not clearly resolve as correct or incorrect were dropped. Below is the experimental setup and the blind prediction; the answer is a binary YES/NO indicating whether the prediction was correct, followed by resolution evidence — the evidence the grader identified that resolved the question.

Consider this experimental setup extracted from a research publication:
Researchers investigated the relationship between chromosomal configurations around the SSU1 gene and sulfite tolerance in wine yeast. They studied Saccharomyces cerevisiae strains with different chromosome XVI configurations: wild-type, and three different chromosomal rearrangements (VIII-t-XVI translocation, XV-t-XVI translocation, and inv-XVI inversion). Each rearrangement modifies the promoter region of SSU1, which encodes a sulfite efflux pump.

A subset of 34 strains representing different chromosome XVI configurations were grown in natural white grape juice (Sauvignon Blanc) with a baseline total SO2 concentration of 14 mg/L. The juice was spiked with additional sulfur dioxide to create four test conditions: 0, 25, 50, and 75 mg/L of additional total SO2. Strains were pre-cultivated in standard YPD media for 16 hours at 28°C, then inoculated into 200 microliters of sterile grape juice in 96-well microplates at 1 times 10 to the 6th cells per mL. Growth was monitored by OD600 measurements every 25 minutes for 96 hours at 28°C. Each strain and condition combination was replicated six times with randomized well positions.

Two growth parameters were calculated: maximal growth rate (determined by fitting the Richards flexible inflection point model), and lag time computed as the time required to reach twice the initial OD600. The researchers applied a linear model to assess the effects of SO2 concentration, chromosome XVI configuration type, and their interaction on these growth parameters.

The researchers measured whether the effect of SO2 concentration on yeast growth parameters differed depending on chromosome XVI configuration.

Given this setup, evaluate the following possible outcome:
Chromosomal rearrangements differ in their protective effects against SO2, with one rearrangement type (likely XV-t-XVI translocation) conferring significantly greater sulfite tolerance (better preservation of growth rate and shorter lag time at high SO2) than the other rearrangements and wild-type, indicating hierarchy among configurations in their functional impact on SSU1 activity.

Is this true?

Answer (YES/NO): NO